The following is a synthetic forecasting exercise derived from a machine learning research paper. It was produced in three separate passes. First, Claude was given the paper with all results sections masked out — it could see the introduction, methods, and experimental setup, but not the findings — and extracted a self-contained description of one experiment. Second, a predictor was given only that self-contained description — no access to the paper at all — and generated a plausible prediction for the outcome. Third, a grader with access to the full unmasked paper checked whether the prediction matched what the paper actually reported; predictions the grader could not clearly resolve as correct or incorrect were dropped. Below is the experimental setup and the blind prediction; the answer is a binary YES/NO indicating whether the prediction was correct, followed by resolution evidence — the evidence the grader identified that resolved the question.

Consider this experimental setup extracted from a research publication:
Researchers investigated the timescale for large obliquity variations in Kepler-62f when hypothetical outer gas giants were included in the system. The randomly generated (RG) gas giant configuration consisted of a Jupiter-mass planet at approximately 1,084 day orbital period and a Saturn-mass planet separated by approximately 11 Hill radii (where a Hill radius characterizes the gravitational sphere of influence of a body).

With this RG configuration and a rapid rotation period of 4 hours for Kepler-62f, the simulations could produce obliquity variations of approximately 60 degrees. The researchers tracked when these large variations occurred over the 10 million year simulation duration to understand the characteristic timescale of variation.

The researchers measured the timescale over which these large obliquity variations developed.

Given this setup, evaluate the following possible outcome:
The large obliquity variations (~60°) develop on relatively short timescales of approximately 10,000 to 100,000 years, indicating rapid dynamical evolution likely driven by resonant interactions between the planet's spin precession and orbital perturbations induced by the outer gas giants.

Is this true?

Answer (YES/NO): NO